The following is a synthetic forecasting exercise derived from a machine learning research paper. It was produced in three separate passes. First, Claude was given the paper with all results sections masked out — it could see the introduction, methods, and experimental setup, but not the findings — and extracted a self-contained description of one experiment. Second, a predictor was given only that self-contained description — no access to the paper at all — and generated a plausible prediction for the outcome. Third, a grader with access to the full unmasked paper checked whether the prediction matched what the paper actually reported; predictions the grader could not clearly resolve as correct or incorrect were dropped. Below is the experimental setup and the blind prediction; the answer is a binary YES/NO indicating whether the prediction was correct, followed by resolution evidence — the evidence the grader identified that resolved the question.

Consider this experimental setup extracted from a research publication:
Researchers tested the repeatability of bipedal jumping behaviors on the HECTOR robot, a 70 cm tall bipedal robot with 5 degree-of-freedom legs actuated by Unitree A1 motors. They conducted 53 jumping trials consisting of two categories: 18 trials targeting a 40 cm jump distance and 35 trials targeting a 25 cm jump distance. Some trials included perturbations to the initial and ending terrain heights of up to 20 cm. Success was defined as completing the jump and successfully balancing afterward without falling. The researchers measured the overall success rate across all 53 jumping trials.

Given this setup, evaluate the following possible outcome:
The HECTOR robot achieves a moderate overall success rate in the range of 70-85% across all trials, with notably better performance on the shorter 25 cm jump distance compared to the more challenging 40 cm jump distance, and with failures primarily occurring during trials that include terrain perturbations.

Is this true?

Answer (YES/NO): NO